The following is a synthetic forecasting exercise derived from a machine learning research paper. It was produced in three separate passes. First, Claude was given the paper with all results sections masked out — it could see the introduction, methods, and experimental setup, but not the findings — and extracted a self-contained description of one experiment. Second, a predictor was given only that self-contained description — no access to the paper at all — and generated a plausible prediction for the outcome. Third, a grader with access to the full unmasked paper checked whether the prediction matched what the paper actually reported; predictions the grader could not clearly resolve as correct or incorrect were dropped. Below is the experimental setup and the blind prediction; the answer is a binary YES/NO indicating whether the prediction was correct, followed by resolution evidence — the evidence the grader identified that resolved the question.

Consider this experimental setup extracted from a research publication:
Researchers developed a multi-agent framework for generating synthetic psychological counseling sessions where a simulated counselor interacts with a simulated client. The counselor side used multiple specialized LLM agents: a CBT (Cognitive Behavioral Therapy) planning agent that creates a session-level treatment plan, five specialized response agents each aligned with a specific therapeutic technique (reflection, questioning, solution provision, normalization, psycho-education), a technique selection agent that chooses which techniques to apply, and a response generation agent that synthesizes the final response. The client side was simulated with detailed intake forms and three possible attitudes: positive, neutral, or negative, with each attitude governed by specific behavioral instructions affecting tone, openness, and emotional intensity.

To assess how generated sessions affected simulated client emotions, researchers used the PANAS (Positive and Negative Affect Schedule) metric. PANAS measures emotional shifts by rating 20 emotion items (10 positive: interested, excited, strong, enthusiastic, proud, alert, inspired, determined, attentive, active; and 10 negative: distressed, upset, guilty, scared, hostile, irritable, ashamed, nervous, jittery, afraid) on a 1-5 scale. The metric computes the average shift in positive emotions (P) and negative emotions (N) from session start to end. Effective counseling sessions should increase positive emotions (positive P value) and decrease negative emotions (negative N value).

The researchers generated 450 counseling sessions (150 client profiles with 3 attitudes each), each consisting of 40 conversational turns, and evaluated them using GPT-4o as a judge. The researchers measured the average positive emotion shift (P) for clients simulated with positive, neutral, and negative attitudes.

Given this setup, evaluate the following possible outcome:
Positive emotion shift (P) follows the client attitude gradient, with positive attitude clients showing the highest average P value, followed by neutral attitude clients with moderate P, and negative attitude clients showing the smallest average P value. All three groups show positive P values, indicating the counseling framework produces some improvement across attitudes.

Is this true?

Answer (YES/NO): NO